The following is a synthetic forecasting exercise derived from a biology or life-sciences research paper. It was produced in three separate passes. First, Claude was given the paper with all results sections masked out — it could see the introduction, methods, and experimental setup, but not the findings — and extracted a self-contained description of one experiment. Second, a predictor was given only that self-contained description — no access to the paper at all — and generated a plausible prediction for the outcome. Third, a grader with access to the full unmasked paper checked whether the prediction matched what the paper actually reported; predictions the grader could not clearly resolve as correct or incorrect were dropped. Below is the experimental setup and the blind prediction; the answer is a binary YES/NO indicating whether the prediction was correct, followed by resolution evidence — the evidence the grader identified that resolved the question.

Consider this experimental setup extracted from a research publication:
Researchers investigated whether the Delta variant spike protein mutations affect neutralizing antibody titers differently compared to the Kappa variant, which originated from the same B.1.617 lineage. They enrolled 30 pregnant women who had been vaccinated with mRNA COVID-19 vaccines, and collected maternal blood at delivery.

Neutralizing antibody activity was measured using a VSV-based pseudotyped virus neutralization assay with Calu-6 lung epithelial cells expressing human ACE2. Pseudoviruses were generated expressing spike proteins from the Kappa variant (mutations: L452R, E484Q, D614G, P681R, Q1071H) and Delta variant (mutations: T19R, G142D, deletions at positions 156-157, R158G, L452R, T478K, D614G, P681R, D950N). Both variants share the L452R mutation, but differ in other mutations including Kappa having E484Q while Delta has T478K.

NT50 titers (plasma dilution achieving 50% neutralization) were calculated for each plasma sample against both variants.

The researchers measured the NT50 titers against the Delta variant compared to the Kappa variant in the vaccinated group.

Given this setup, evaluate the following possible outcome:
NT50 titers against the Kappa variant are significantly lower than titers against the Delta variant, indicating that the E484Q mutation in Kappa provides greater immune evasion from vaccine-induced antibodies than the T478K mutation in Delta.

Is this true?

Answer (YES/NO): NO